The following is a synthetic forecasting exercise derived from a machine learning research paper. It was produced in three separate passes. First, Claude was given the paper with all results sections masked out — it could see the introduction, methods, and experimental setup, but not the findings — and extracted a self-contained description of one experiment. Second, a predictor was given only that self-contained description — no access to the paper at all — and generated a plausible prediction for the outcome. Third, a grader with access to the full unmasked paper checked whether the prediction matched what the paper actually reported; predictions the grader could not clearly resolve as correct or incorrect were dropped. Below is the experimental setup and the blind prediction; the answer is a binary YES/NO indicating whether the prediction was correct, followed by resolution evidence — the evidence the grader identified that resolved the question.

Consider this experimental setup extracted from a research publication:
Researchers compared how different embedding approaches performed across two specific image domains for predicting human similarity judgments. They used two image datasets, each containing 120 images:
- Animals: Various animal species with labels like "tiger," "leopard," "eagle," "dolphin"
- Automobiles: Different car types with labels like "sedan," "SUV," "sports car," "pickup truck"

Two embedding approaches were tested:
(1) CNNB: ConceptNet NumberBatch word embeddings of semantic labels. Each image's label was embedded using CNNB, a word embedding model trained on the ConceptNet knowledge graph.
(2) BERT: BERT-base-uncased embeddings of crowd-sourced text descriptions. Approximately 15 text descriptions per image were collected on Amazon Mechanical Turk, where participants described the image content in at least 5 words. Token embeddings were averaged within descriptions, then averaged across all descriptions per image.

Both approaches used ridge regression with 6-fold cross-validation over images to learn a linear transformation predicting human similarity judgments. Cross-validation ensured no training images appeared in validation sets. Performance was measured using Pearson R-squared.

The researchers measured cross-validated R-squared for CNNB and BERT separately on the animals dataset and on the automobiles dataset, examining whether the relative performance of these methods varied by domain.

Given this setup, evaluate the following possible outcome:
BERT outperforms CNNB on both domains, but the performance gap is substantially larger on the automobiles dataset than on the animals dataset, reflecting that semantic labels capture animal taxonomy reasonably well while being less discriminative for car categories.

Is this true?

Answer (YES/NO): NO